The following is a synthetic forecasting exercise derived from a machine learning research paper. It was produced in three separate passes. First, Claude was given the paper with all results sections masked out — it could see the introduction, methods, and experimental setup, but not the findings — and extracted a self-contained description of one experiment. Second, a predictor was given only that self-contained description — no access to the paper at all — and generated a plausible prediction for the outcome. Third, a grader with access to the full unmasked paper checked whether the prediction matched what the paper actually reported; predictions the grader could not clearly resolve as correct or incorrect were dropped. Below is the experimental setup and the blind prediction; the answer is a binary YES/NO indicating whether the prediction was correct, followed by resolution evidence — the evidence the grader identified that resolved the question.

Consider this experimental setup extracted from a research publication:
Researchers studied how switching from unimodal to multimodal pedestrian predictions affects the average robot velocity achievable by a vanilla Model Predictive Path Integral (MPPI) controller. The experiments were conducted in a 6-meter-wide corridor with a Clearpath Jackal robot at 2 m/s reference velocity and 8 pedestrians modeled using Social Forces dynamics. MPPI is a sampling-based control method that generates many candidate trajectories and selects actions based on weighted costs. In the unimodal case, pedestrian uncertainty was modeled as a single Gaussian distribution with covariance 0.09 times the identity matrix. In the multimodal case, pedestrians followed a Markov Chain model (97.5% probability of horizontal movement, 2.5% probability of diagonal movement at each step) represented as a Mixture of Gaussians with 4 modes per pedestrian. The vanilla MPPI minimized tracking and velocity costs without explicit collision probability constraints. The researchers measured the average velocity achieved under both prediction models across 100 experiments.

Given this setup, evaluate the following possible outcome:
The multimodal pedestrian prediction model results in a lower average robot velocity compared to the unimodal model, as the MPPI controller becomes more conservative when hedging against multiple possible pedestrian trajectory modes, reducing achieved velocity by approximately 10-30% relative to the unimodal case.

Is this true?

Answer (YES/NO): NO